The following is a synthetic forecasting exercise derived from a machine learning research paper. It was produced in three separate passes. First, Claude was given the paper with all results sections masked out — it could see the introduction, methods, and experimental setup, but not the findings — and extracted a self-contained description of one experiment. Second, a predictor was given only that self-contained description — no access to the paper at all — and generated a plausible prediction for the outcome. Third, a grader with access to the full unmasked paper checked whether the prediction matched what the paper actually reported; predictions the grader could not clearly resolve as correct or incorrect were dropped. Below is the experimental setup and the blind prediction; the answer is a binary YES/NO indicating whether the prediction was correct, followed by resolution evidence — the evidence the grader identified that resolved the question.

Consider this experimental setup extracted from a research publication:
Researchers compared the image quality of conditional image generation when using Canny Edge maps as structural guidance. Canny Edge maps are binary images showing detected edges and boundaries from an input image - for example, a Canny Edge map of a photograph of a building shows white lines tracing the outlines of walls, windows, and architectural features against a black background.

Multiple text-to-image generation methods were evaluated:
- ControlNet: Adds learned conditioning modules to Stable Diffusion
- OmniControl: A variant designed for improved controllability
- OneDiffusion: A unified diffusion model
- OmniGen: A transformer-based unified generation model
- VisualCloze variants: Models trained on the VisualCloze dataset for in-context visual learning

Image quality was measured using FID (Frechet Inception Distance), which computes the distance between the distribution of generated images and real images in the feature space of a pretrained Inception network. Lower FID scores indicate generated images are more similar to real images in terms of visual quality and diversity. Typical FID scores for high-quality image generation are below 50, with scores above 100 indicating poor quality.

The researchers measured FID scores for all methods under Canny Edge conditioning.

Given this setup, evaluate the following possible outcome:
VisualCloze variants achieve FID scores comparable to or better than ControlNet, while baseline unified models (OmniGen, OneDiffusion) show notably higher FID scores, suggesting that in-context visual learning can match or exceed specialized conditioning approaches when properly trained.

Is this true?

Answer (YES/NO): NO